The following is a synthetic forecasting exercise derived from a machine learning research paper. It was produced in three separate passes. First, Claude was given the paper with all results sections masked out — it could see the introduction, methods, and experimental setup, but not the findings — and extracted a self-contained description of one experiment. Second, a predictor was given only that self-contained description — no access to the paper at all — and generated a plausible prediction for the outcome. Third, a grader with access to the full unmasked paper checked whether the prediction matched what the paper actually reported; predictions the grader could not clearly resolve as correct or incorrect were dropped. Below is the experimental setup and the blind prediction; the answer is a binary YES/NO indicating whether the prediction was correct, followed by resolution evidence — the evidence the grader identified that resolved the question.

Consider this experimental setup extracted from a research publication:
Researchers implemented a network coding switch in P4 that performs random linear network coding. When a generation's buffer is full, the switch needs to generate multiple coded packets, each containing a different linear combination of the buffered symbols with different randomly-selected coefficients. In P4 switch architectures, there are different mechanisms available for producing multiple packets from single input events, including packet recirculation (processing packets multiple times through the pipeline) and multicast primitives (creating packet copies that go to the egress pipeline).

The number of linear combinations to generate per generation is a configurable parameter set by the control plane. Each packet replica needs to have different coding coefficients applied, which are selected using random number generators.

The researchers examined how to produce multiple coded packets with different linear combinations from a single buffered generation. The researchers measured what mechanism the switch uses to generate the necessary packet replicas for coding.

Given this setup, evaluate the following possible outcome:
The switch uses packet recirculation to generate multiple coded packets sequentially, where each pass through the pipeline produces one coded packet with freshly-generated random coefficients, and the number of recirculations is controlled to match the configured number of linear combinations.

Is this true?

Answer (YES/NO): NO